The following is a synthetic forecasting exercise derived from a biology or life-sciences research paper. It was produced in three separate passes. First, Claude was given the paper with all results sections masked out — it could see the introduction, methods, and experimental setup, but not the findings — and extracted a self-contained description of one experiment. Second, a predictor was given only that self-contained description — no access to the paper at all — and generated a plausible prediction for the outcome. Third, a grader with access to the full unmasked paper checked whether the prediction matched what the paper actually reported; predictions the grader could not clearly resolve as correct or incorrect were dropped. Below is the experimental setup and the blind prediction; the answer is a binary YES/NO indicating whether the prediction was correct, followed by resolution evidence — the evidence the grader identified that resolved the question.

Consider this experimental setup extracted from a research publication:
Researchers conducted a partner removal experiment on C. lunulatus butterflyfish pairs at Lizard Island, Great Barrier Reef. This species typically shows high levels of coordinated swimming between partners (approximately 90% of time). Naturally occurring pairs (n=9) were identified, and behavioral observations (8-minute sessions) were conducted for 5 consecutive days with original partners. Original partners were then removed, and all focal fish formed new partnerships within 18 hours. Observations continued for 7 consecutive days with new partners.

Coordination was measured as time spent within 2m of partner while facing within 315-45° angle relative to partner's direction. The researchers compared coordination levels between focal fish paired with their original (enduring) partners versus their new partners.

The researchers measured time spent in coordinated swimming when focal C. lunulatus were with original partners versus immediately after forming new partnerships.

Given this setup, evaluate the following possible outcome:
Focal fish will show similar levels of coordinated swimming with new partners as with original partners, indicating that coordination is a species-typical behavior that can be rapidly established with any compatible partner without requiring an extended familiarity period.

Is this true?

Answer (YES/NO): NO